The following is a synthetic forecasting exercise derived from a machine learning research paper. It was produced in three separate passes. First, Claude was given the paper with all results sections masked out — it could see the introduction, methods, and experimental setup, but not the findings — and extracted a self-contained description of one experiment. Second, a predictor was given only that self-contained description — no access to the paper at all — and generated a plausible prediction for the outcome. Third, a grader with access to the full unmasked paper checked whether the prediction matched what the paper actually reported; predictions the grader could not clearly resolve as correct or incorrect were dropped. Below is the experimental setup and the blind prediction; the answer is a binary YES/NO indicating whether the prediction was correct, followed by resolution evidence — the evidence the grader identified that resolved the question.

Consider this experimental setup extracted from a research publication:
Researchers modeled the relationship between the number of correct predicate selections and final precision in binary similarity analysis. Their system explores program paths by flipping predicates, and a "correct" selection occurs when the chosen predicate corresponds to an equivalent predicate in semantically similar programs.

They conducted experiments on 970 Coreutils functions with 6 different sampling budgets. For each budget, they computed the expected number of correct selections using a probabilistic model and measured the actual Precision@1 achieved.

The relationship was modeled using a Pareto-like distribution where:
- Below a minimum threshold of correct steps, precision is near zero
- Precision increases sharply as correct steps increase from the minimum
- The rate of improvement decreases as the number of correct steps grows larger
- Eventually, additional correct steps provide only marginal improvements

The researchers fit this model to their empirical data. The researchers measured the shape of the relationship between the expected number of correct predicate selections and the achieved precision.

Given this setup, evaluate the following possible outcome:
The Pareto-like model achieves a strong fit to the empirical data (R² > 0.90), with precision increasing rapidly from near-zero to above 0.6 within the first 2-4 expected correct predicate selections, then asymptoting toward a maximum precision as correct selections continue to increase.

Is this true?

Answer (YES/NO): NO